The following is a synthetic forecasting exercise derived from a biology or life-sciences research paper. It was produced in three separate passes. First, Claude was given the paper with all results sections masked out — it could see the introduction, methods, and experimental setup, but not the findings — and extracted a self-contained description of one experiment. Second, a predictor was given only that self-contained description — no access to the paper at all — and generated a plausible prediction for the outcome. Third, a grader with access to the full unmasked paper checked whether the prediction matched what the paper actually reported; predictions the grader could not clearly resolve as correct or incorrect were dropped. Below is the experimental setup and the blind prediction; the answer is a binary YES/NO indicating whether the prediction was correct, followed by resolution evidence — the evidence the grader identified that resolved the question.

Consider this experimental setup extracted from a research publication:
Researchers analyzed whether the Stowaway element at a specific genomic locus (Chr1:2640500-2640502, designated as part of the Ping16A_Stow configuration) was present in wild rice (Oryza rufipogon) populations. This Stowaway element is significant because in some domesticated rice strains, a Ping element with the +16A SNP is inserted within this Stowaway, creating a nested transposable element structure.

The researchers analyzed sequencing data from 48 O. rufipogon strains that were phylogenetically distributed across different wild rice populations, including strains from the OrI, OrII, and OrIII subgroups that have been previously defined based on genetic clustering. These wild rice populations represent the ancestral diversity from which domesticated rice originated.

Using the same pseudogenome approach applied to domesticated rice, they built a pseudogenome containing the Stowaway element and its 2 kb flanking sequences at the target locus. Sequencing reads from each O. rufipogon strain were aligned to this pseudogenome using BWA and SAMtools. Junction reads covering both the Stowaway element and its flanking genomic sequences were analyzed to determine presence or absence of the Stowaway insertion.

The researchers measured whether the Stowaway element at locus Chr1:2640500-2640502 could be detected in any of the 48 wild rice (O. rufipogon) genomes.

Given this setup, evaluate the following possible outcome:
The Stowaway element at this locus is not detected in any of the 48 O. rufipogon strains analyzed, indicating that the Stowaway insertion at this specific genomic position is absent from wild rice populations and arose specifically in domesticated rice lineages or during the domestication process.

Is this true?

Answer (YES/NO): NO